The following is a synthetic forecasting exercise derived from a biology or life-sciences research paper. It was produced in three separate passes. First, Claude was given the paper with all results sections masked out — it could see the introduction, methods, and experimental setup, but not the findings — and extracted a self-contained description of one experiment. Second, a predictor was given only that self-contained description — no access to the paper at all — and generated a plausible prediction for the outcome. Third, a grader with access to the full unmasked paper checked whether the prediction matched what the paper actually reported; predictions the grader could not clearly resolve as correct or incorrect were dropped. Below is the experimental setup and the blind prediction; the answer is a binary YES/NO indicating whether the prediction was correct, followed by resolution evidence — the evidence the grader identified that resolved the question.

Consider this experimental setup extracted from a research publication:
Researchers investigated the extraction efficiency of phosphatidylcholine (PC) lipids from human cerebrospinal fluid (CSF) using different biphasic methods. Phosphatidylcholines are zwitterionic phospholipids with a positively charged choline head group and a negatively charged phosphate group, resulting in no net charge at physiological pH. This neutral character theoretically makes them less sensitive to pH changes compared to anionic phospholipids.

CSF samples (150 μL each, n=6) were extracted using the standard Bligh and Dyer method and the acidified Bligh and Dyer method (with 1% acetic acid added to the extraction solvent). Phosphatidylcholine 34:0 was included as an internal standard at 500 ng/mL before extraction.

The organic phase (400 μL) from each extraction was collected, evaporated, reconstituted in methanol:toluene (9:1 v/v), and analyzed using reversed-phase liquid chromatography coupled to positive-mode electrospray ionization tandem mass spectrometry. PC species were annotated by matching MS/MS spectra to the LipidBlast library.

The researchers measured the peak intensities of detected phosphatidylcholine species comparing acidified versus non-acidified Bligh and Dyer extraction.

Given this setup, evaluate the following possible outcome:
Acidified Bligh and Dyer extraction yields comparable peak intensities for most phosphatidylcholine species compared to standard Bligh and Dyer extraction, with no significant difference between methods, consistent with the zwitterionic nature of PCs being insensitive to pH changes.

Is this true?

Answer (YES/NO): YES